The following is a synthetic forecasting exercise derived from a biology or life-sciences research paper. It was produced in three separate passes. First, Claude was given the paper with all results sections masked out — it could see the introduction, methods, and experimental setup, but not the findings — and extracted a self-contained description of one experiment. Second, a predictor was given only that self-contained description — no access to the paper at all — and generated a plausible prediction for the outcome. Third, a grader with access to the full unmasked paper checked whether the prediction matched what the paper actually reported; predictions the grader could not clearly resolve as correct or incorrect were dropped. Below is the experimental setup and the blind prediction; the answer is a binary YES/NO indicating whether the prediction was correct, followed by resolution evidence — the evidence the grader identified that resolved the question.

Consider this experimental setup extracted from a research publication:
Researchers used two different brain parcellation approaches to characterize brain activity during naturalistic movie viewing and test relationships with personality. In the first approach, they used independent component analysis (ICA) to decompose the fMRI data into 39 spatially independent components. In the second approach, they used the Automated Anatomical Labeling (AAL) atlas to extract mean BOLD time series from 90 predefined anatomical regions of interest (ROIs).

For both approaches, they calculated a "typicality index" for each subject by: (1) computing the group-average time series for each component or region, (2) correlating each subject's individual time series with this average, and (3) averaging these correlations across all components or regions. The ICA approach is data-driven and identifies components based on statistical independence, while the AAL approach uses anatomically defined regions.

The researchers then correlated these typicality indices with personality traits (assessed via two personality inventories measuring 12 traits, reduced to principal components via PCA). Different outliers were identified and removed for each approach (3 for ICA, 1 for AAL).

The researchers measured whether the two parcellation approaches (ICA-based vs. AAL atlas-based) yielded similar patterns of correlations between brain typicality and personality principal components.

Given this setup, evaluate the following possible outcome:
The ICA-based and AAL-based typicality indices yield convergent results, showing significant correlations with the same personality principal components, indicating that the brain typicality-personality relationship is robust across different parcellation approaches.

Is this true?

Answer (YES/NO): YES